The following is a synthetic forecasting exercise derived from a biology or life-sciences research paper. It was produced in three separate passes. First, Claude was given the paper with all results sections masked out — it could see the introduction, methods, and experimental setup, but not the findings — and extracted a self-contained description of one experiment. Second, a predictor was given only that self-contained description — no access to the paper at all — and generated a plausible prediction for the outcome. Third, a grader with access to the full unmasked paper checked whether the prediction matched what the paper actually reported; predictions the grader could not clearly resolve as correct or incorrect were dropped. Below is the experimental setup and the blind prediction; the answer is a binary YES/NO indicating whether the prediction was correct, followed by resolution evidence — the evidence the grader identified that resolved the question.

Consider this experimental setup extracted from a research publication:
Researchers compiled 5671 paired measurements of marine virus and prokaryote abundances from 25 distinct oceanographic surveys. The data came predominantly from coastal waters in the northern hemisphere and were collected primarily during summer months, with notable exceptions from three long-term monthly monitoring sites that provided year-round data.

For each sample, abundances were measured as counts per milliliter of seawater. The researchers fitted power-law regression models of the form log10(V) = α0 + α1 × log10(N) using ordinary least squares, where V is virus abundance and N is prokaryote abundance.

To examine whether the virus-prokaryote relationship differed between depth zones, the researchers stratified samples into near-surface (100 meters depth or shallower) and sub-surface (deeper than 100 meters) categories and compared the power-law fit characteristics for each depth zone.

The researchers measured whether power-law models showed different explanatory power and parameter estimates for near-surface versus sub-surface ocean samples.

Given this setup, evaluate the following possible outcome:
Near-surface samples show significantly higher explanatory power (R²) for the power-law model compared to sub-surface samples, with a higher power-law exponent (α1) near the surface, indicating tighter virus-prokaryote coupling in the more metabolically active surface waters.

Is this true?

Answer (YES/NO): NO